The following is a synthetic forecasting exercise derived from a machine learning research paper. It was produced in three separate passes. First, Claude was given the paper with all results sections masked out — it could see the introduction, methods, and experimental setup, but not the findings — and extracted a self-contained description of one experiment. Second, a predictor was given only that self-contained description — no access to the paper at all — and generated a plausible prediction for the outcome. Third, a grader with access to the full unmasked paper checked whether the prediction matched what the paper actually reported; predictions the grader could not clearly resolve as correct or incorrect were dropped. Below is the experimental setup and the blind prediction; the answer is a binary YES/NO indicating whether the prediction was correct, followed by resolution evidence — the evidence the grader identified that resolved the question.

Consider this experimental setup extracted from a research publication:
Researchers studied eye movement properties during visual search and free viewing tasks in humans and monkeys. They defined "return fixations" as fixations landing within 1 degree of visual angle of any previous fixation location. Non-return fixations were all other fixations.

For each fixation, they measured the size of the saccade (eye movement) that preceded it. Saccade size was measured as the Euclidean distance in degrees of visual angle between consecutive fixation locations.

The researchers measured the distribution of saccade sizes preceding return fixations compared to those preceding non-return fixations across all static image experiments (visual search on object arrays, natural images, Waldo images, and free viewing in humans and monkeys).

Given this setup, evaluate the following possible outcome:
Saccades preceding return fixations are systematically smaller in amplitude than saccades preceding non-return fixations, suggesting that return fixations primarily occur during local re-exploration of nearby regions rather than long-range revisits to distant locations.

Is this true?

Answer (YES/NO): NO